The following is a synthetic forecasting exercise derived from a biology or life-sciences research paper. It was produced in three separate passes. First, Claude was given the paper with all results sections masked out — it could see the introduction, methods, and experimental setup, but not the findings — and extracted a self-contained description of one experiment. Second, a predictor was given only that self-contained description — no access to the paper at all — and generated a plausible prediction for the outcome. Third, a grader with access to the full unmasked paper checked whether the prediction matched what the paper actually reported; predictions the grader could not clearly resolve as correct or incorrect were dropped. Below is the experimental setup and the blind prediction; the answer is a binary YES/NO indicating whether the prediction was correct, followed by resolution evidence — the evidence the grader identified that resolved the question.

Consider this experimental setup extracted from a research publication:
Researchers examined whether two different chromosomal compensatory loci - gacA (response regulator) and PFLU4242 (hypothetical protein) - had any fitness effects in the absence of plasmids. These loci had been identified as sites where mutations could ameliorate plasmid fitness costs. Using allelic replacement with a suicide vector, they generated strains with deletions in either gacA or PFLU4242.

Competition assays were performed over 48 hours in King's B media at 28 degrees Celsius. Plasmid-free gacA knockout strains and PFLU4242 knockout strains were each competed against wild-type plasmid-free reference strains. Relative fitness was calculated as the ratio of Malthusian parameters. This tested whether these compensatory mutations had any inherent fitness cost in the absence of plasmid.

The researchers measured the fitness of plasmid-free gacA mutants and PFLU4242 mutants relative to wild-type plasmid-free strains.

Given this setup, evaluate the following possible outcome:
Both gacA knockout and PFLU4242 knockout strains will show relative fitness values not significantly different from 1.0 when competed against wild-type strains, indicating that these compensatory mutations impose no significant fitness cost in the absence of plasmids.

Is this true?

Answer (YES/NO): YES